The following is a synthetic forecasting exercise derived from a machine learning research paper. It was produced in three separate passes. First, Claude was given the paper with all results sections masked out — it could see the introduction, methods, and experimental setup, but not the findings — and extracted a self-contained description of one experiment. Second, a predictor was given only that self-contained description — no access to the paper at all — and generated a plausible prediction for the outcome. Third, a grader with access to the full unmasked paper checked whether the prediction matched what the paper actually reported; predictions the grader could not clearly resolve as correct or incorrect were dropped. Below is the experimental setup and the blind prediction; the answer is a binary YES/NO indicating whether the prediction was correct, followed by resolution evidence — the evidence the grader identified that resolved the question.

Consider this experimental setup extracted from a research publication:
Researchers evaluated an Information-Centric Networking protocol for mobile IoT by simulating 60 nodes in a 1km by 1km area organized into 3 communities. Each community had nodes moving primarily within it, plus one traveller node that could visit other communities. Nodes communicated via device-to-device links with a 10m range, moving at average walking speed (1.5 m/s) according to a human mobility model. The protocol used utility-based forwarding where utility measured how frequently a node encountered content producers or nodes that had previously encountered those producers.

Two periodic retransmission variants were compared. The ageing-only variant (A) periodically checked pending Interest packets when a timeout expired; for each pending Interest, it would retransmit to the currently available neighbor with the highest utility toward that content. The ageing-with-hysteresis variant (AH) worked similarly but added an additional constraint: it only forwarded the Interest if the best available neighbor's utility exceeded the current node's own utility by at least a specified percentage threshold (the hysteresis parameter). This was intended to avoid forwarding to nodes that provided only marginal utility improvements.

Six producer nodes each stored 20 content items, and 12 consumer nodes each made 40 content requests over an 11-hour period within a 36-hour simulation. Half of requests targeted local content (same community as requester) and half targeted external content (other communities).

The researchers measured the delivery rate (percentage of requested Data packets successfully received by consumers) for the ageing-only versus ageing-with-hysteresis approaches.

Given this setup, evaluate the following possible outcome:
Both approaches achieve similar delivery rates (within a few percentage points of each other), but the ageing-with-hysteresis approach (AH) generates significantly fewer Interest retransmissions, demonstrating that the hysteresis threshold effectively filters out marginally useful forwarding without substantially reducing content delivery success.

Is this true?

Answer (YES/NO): NO